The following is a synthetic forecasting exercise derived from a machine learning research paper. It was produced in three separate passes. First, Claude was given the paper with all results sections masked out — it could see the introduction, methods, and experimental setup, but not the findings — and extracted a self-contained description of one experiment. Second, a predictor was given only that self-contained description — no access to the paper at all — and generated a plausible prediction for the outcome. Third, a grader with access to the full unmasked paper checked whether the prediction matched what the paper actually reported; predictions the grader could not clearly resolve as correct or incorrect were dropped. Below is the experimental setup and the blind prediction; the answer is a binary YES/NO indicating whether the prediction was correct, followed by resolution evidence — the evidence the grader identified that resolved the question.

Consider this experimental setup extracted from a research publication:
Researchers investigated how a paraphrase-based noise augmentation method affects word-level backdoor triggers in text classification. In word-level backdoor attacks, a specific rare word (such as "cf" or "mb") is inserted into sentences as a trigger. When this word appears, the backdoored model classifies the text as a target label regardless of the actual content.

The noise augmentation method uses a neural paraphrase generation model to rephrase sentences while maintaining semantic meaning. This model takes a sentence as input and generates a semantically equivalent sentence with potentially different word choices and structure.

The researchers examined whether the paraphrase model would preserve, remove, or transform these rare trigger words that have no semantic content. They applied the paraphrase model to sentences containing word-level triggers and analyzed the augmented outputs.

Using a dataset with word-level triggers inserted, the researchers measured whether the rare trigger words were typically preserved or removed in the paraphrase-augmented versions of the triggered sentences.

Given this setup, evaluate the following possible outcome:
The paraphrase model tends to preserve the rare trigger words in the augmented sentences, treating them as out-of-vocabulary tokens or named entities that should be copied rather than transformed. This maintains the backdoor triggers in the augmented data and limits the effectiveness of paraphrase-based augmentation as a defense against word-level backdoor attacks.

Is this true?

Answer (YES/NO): NO